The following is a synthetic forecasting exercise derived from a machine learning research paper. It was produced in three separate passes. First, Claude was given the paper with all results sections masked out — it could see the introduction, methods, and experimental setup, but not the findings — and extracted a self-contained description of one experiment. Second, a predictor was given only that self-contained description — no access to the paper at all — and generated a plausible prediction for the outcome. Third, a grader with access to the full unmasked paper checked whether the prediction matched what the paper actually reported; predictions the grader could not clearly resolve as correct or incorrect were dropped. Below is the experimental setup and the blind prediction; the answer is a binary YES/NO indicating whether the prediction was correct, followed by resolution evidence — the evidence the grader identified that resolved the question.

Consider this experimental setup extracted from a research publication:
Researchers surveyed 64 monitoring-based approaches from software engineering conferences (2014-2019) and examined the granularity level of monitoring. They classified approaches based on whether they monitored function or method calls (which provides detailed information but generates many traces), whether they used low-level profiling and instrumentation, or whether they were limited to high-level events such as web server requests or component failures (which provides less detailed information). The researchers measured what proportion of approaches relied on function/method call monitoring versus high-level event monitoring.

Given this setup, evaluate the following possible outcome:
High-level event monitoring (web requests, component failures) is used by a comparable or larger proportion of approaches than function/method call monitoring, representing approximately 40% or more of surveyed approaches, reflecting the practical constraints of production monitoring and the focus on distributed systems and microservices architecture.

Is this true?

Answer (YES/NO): NO